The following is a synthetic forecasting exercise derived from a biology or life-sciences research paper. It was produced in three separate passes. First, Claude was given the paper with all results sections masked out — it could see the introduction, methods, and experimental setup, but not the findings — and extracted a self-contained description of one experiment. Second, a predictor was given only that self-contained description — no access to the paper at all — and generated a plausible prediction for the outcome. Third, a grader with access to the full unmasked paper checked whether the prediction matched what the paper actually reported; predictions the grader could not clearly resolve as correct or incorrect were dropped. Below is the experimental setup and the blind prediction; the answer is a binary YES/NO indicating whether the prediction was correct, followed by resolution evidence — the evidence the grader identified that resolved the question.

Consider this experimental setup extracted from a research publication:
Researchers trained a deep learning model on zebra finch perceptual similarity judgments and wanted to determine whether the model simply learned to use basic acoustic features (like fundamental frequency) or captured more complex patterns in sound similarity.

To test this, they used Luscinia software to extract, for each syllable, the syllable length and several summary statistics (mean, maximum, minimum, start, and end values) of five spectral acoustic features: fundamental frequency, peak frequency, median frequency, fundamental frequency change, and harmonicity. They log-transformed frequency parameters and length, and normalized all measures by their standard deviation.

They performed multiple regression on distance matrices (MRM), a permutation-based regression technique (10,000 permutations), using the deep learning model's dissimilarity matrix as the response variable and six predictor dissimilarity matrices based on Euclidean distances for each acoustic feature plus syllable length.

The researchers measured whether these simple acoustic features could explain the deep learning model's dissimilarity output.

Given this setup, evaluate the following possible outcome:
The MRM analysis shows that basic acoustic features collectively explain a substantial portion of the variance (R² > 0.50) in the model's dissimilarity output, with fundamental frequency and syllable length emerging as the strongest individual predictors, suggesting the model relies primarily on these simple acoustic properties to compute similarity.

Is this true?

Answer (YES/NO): NO